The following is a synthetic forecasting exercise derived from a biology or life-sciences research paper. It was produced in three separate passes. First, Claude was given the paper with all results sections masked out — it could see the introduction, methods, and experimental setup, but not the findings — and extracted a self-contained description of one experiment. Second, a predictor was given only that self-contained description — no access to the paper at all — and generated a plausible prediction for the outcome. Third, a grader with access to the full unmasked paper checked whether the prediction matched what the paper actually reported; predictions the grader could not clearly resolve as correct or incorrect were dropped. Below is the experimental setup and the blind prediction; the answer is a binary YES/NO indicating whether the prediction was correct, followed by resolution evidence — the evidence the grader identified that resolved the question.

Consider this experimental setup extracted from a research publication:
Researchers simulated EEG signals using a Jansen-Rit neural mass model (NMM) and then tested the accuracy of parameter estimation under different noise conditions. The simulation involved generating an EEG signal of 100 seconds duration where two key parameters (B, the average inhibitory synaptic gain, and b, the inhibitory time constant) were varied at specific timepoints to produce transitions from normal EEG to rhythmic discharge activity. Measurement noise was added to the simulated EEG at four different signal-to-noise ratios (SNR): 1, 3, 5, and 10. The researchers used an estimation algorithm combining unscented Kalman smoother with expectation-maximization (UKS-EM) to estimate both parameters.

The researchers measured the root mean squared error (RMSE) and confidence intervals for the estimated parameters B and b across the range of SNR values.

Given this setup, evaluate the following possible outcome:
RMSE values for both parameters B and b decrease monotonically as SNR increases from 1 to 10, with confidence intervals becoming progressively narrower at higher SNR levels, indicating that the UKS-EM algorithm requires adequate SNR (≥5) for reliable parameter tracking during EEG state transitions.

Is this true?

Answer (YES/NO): NO